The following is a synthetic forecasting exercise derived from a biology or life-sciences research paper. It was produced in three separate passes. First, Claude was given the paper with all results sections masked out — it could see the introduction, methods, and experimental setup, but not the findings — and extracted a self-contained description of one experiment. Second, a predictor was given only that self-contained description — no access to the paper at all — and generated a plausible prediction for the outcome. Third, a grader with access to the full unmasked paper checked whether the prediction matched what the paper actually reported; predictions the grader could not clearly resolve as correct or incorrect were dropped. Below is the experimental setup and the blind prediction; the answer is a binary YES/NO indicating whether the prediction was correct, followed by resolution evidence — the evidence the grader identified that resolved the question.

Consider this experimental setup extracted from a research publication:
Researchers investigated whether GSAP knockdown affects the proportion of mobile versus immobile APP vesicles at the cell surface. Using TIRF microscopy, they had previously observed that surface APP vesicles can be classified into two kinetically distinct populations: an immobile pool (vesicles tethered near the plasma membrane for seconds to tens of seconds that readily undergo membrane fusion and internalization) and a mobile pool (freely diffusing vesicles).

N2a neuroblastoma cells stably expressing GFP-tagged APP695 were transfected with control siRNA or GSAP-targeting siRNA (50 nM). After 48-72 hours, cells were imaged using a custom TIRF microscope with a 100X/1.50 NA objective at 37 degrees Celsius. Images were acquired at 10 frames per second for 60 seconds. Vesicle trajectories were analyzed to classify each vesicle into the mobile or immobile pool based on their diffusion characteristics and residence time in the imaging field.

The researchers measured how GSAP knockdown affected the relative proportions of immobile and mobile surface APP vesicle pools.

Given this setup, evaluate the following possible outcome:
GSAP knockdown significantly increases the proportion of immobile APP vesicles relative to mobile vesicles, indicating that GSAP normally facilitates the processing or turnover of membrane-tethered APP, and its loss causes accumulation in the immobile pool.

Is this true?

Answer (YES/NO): NO